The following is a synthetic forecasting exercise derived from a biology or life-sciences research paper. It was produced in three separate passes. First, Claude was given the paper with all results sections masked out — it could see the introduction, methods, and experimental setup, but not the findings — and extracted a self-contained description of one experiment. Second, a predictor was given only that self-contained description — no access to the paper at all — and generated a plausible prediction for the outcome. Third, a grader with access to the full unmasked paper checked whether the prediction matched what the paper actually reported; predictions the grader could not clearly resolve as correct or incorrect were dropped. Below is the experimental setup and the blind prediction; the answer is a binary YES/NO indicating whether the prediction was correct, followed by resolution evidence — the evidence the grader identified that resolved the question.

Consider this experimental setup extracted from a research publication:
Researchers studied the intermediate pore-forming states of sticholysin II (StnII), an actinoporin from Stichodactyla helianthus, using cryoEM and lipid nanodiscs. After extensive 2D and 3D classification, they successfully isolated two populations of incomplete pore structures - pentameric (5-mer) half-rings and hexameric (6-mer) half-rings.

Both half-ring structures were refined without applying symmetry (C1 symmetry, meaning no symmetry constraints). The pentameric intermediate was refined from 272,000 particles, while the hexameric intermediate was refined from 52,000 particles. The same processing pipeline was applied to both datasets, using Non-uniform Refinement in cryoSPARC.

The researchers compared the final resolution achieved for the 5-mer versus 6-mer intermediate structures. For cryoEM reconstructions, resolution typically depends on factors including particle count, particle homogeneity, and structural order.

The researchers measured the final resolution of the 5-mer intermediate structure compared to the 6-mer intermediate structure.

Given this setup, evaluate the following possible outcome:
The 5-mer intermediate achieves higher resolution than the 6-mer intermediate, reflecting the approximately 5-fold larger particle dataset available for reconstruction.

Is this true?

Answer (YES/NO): YES